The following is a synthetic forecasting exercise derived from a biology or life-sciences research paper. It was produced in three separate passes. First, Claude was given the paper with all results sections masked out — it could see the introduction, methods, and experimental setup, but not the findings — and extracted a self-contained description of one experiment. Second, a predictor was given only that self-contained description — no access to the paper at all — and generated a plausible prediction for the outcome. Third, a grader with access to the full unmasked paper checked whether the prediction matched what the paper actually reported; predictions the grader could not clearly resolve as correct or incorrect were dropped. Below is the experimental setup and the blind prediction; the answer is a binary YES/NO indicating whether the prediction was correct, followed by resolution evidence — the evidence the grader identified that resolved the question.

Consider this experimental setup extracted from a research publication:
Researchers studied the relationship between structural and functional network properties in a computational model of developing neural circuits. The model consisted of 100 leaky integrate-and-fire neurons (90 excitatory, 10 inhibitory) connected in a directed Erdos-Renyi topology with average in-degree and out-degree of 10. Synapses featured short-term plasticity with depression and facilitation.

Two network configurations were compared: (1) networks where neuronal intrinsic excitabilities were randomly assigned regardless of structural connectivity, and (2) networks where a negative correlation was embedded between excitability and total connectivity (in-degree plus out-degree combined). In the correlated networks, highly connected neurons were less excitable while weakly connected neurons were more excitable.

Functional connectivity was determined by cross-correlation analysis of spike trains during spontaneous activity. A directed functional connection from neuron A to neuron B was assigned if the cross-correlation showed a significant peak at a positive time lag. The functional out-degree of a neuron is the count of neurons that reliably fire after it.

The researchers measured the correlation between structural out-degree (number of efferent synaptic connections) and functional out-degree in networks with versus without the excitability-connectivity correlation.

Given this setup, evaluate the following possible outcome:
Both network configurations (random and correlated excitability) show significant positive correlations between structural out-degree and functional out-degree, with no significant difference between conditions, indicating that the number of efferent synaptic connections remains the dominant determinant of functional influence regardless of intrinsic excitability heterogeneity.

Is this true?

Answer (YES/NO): NO